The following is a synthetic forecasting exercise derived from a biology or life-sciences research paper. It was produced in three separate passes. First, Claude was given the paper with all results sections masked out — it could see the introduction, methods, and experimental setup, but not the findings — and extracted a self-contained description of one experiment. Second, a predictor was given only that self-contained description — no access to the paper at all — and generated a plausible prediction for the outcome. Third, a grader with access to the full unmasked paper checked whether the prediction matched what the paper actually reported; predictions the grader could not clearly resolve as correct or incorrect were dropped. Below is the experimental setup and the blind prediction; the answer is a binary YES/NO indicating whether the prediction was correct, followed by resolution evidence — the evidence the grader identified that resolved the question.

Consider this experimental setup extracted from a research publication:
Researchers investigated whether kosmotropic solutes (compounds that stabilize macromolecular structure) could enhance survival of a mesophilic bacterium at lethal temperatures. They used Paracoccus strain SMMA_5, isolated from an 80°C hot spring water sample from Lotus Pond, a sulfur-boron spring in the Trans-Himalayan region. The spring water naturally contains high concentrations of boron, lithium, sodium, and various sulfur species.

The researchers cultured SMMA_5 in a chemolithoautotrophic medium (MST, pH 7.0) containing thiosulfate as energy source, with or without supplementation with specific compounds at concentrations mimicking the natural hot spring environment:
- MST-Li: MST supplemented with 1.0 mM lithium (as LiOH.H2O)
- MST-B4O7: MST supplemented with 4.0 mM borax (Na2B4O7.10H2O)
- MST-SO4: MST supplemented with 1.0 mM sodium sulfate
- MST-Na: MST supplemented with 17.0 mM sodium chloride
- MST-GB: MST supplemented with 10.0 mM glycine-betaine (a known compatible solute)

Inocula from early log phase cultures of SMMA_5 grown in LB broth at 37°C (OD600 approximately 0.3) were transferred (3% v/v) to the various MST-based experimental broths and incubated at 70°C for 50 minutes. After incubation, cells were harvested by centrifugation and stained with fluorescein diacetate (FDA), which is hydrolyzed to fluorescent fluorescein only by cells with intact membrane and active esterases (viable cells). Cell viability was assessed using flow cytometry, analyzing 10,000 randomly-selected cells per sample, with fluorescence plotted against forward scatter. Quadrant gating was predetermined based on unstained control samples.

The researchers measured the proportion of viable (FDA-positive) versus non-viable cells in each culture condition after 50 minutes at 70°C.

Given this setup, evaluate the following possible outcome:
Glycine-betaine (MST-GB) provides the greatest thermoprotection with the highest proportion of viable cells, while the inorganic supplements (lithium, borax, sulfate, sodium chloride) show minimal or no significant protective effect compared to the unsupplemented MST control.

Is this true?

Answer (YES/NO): NO